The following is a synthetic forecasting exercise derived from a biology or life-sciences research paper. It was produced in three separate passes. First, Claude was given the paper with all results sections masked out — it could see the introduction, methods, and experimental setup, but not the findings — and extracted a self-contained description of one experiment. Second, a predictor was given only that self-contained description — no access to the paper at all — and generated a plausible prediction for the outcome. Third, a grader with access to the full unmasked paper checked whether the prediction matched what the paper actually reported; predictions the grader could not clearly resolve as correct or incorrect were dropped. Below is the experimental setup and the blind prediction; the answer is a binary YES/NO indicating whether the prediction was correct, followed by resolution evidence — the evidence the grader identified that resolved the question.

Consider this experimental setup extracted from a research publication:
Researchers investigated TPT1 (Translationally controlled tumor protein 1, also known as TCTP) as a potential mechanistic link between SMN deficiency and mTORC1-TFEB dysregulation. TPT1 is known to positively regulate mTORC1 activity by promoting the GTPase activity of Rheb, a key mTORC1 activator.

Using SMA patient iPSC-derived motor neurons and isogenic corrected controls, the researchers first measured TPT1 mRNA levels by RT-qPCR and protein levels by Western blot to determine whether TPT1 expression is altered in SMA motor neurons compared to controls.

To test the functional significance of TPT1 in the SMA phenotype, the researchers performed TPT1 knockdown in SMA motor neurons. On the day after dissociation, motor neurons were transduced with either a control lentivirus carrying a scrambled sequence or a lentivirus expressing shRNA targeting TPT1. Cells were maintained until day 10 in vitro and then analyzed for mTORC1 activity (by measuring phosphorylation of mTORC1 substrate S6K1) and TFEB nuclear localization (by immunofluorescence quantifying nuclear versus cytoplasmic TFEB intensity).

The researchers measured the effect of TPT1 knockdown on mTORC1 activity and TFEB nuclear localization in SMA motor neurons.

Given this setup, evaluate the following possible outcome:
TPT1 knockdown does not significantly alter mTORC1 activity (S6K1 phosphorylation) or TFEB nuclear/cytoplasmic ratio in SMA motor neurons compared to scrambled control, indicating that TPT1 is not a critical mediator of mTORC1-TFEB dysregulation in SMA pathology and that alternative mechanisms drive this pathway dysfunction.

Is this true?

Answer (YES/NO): NO